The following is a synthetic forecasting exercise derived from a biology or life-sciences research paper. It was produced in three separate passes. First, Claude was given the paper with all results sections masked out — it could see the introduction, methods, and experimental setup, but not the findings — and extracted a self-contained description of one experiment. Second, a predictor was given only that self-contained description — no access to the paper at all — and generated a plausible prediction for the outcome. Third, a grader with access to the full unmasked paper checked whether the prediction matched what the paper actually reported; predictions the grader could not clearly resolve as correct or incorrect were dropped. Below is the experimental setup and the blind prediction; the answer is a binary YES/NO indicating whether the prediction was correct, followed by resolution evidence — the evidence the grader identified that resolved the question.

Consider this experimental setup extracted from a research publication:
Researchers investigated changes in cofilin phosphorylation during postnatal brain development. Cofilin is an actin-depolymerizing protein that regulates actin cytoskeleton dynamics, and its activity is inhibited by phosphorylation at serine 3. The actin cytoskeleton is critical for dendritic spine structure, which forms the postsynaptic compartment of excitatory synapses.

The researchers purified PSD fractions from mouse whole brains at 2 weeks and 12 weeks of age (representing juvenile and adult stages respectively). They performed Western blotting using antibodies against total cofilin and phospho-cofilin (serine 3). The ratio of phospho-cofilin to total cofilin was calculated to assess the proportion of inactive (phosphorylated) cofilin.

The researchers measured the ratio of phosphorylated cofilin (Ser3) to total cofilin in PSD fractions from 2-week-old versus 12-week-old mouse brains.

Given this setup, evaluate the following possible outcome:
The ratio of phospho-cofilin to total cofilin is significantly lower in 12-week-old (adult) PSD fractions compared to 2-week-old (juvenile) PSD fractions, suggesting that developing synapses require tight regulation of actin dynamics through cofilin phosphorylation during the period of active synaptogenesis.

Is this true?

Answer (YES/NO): YES